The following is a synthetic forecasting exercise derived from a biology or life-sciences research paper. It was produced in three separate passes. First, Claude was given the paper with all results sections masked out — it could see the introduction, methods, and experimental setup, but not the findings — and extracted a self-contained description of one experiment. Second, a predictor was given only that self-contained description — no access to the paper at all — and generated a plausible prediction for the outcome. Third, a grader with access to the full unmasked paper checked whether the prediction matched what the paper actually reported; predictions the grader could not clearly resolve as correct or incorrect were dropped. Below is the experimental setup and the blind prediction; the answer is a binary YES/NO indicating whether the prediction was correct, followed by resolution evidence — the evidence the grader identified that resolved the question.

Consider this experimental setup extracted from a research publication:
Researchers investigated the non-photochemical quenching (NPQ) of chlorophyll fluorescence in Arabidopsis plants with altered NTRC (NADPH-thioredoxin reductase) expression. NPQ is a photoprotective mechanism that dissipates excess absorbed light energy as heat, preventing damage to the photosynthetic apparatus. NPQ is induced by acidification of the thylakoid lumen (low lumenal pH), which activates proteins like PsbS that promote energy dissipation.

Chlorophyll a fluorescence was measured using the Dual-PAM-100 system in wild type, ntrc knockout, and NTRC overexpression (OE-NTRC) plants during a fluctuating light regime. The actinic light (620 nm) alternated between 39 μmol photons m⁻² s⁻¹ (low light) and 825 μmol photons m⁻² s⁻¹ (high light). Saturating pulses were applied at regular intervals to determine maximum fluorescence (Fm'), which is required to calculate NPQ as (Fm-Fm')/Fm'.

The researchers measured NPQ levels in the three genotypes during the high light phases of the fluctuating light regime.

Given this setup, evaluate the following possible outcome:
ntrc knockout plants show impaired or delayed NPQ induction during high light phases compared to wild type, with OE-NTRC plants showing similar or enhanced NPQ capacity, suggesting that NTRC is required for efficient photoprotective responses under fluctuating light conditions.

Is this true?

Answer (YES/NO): NO